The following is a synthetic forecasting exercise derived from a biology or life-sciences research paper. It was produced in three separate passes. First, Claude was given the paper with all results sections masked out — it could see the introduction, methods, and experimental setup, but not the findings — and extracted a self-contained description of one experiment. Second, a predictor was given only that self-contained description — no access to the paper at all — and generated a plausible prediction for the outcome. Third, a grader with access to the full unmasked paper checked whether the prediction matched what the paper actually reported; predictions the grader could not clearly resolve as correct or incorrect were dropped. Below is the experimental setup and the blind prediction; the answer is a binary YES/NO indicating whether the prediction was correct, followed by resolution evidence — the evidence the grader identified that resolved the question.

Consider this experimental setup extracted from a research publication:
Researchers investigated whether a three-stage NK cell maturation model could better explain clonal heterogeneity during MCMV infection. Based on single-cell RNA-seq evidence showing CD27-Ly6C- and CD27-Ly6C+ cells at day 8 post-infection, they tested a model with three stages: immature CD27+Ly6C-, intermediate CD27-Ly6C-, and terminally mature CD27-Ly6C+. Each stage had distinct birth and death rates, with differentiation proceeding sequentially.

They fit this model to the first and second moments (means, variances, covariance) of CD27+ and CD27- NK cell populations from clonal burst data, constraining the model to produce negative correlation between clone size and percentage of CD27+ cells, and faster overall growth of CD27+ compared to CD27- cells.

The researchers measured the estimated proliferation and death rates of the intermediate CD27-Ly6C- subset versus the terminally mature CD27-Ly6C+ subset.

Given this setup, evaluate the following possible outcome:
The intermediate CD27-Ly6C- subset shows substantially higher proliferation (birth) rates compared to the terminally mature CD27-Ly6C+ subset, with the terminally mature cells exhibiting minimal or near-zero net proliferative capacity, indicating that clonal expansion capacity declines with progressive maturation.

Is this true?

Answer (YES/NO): NO